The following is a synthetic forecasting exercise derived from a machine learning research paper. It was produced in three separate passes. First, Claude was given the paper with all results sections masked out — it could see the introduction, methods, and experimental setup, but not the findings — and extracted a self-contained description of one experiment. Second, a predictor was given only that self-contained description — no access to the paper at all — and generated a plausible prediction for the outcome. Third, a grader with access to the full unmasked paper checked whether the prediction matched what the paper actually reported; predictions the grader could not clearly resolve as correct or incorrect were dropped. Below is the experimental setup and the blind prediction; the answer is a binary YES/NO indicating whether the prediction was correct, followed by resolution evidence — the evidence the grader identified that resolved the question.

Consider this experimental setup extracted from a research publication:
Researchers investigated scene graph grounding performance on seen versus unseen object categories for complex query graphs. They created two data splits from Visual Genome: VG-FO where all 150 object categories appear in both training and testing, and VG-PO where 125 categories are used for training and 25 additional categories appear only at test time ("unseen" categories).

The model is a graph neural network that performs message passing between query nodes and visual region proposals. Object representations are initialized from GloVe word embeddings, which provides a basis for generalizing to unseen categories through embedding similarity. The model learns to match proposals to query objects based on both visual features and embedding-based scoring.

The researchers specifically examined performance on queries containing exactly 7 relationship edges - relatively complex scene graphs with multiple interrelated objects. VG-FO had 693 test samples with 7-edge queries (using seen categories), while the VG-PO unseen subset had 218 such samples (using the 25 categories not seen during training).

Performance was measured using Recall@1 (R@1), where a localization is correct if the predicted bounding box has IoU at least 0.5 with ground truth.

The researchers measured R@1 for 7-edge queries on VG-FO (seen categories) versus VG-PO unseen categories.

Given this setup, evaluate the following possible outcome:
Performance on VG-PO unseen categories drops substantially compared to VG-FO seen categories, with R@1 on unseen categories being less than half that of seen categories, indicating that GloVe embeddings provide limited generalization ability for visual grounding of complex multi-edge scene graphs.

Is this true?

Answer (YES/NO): NO